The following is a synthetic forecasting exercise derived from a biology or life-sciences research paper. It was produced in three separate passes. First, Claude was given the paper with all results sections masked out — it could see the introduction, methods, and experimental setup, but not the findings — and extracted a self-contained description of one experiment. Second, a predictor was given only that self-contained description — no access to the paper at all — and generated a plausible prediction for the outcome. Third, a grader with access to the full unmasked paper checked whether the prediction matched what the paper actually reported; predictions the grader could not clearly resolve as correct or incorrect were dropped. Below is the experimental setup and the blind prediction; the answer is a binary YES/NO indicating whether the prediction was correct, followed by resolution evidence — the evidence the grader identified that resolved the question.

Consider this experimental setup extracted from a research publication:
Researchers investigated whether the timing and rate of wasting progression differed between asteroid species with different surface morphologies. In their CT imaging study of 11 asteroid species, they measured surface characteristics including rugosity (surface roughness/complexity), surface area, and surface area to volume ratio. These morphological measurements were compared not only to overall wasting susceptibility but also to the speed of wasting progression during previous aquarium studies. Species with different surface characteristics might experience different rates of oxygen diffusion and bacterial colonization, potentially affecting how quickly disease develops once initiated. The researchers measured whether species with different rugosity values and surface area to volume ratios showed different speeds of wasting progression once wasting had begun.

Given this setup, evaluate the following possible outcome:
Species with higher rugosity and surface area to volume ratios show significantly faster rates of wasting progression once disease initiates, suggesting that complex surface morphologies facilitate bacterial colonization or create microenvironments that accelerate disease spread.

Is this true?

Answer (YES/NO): NO